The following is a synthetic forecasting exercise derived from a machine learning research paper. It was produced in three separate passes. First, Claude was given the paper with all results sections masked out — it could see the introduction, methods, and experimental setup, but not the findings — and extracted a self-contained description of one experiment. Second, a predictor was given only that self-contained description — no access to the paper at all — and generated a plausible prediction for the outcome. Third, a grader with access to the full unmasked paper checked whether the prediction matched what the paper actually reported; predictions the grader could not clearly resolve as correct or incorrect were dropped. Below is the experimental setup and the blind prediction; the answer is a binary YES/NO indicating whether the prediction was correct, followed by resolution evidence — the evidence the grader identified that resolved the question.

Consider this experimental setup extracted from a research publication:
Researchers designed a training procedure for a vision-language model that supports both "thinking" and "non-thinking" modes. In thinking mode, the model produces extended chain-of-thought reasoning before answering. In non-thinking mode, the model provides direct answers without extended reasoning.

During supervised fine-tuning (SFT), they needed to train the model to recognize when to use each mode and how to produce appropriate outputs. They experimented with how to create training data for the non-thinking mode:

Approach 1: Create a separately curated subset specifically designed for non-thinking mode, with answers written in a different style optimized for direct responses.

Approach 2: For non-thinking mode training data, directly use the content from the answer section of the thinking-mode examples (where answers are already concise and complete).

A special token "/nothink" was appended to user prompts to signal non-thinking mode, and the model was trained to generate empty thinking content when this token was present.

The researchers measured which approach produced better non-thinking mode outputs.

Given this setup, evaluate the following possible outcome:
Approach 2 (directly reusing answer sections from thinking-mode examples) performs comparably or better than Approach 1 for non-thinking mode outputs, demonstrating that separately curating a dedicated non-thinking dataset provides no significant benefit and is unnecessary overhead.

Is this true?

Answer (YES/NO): YES